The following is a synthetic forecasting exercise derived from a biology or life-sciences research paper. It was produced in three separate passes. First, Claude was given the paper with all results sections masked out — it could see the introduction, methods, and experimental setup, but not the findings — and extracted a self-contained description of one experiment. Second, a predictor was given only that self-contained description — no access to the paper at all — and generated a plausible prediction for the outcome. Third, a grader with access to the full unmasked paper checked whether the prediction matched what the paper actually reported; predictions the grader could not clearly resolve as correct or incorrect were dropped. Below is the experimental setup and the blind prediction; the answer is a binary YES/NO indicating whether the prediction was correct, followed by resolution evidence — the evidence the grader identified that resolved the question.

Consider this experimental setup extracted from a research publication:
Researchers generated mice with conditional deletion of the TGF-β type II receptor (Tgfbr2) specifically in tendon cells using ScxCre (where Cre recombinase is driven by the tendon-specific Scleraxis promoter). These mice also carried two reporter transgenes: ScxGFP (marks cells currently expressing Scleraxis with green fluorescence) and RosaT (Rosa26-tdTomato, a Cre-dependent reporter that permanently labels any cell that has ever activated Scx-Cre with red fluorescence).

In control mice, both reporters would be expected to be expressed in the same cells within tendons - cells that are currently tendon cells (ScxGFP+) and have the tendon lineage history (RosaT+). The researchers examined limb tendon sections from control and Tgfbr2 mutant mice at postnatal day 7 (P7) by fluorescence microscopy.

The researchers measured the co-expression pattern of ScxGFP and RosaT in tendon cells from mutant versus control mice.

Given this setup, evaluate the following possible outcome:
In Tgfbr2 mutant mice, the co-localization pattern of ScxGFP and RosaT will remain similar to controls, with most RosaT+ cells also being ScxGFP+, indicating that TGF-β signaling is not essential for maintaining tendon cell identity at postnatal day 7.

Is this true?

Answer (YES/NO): NO